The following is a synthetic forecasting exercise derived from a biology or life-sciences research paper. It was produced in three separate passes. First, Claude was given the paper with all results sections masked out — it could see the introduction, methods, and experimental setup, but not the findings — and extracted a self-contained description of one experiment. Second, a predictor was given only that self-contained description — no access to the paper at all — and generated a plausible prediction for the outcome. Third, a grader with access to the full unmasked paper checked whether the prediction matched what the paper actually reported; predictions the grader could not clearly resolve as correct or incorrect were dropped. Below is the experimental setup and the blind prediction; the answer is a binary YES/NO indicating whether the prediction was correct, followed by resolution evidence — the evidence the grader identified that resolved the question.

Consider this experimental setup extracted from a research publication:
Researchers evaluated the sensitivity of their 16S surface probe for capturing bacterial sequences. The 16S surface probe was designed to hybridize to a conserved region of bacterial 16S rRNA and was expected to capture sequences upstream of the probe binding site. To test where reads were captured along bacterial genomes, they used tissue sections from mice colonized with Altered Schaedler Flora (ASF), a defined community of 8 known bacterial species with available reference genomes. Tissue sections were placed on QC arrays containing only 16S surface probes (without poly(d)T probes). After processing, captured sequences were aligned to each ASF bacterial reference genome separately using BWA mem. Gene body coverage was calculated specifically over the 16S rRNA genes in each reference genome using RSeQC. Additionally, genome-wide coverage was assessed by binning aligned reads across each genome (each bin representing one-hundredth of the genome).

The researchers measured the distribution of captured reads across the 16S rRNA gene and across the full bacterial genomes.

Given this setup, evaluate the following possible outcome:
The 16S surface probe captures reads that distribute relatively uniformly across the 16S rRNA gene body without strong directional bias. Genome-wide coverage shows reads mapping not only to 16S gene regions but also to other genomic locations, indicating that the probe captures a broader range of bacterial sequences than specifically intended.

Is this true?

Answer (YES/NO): NO